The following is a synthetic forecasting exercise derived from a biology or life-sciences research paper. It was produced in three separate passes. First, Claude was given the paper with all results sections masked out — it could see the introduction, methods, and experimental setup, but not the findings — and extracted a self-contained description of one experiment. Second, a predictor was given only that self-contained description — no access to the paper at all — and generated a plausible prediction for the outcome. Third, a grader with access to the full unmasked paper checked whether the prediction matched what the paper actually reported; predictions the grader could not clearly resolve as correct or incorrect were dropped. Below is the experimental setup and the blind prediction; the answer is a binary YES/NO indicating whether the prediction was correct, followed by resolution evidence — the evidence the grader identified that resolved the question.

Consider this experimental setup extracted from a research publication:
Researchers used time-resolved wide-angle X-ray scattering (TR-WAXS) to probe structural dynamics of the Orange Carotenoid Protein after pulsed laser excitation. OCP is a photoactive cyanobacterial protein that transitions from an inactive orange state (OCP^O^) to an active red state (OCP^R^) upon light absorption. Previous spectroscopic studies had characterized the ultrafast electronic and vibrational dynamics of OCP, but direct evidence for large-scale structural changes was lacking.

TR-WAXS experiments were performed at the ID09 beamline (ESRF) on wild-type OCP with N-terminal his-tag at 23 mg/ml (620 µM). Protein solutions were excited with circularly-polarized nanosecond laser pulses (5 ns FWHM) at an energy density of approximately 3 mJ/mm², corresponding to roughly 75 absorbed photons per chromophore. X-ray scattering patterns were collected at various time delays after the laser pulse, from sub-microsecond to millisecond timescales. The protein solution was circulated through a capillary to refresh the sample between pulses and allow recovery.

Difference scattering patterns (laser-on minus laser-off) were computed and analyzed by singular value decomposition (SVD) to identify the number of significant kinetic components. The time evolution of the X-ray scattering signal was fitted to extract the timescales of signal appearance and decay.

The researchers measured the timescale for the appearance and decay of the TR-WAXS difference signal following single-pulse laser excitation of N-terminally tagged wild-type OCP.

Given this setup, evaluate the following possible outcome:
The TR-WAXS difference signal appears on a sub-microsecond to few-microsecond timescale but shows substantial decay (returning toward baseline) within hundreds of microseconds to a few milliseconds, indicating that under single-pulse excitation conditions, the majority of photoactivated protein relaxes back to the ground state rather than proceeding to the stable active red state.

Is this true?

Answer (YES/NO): NO